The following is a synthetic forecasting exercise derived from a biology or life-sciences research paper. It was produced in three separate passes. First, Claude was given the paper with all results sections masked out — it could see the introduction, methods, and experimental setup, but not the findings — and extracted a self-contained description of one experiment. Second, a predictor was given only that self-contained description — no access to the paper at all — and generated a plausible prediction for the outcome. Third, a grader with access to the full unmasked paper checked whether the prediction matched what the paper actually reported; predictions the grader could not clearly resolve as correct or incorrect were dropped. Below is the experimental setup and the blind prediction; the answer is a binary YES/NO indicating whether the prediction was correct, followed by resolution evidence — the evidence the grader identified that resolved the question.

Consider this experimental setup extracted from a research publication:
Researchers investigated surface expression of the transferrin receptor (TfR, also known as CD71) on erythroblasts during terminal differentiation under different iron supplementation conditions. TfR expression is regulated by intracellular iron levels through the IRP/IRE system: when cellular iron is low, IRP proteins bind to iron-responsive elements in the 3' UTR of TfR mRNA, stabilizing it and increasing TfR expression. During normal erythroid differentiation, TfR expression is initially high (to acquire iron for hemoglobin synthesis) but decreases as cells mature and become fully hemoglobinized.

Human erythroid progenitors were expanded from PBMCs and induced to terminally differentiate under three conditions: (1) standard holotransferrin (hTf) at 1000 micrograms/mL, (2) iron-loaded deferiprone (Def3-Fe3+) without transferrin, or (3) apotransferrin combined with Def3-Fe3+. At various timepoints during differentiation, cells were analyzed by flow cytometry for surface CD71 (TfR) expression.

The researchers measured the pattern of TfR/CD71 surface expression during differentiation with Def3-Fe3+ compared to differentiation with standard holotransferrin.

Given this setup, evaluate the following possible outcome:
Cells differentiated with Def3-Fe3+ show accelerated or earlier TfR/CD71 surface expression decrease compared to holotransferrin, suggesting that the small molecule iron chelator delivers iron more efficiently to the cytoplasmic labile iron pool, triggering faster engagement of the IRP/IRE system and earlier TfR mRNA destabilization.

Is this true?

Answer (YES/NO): NO